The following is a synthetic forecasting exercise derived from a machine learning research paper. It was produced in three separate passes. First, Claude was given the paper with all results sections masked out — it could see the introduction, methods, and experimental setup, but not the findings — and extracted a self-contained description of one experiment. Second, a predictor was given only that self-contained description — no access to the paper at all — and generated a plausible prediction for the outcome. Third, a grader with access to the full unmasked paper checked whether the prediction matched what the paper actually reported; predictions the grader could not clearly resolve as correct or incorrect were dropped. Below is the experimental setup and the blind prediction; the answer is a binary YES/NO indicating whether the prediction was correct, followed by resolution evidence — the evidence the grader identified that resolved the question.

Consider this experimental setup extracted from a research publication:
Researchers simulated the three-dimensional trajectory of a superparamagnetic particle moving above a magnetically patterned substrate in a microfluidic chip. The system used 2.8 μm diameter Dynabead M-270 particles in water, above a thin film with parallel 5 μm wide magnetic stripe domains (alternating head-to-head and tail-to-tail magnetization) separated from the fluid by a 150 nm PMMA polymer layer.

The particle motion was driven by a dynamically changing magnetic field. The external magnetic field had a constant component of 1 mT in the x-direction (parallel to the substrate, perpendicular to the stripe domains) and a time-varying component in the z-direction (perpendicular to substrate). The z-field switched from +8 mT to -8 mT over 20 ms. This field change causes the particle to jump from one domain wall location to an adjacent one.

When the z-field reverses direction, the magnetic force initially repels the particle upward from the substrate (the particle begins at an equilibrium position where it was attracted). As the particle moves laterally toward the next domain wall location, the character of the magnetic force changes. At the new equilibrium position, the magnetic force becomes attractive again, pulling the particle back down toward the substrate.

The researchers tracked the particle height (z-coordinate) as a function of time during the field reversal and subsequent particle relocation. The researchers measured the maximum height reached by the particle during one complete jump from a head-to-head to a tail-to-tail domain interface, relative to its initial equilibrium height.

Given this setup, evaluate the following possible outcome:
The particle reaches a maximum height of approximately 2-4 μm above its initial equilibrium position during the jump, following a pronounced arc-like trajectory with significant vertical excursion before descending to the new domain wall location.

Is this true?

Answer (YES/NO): NO